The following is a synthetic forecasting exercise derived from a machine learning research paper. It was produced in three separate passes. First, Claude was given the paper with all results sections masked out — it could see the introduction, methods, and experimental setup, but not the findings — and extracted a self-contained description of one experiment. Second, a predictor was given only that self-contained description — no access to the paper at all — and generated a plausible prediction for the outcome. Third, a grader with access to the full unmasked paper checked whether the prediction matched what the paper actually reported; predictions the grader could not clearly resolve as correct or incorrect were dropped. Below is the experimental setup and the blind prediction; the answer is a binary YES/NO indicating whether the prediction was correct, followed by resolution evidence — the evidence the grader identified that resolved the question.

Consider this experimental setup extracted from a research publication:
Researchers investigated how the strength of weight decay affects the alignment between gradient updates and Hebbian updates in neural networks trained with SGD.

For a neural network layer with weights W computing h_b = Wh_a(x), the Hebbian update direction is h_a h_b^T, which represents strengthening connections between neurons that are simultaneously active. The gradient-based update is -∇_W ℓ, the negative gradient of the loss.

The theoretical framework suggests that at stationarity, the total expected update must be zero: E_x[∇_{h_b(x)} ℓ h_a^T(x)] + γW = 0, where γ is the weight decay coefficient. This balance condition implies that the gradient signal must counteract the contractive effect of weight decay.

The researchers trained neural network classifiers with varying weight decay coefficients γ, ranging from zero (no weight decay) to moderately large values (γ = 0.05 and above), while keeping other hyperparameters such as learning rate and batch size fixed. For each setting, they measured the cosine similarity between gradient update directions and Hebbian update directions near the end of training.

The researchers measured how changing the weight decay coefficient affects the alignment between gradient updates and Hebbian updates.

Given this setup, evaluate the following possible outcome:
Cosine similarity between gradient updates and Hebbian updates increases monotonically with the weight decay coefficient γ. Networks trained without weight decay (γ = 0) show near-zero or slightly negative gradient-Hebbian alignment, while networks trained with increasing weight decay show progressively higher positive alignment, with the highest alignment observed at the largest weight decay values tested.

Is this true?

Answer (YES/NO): YES